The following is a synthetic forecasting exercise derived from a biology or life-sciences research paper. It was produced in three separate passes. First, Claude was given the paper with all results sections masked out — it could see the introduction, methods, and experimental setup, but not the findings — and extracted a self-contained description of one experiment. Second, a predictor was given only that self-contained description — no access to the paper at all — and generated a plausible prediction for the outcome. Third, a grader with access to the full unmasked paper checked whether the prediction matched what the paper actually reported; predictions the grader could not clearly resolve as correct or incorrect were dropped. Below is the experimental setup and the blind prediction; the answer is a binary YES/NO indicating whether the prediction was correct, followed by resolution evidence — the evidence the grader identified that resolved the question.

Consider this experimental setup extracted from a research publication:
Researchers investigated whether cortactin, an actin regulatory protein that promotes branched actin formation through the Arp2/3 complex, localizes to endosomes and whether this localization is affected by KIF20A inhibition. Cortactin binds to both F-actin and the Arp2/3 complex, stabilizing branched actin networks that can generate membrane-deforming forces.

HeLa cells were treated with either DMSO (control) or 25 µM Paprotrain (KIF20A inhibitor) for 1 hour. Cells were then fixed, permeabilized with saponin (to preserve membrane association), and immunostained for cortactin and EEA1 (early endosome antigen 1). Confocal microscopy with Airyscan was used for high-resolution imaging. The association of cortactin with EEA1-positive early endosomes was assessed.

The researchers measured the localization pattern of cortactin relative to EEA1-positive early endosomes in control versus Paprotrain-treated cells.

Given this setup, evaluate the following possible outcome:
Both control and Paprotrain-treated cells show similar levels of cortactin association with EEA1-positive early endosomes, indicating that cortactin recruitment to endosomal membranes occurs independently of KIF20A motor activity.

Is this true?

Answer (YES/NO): NO